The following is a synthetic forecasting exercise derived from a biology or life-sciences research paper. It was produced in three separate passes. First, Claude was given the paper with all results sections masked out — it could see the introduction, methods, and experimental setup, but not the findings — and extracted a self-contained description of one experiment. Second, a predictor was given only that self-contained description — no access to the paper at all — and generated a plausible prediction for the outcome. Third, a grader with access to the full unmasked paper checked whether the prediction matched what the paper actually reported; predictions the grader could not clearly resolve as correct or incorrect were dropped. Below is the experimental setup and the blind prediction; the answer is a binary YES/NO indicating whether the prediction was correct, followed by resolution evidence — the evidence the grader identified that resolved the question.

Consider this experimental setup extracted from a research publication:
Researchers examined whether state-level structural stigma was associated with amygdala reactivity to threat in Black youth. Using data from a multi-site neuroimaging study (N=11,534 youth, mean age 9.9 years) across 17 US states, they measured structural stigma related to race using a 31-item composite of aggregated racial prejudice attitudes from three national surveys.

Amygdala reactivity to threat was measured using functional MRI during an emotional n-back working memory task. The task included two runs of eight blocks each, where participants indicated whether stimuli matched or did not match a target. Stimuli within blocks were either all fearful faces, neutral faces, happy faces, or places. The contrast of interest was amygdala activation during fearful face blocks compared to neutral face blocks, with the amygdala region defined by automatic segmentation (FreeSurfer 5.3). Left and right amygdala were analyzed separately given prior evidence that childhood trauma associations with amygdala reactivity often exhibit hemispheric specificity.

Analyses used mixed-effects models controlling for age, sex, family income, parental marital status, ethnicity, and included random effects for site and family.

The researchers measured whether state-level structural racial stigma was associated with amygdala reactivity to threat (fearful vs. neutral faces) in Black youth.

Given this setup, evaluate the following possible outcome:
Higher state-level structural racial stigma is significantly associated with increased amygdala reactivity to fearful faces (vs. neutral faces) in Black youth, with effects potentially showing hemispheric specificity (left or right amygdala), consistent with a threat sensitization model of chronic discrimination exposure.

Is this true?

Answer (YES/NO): NO